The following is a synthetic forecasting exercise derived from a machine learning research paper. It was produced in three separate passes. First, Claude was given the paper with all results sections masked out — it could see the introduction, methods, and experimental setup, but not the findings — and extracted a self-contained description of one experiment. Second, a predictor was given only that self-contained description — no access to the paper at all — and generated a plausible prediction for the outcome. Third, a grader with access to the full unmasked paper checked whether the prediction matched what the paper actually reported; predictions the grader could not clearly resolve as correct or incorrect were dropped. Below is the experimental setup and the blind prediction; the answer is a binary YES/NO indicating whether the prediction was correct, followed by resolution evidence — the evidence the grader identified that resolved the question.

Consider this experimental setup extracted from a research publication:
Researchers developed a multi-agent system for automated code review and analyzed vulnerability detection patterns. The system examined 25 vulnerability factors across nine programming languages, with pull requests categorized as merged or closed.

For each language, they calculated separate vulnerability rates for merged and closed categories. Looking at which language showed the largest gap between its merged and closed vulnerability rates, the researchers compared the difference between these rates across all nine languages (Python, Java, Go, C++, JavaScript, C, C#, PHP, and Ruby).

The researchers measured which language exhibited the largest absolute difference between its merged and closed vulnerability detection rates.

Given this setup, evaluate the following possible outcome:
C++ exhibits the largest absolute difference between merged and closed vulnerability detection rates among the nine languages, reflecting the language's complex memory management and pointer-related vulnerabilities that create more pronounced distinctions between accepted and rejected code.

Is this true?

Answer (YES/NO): NO